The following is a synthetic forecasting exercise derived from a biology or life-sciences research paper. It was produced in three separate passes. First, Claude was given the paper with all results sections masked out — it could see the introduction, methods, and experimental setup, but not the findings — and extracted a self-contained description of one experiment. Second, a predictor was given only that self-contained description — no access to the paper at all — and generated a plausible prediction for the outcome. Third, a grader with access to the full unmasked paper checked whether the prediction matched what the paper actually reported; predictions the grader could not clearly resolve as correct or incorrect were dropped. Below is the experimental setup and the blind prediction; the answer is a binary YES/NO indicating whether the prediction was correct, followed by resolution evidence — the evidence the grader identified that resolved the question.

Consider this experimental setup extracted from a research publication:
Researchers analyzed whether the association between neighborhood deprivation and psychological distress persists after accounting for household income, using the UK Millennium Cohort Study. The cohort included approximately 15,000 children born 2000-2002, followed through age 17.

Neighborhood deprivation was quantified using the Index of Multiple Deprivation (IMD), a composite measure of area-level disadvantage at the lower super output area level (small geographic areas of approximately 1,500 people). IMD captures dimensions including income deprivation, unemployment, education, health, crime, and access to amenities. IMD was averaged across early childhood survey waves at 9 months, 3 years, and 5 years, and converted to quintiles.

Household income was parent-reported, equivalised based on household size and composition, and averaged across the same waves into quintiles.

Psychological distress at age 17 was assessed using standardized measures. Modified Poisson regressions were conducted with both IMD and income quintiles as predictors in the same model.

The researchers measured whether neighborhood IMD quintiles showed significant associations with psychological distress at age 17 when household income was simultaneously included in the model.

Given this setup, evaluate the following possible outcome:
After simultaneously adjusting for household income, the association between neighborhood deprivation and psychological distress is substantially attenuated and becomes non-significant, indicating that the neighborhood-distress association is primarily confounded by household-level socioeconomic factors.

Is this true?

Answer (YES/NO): YES